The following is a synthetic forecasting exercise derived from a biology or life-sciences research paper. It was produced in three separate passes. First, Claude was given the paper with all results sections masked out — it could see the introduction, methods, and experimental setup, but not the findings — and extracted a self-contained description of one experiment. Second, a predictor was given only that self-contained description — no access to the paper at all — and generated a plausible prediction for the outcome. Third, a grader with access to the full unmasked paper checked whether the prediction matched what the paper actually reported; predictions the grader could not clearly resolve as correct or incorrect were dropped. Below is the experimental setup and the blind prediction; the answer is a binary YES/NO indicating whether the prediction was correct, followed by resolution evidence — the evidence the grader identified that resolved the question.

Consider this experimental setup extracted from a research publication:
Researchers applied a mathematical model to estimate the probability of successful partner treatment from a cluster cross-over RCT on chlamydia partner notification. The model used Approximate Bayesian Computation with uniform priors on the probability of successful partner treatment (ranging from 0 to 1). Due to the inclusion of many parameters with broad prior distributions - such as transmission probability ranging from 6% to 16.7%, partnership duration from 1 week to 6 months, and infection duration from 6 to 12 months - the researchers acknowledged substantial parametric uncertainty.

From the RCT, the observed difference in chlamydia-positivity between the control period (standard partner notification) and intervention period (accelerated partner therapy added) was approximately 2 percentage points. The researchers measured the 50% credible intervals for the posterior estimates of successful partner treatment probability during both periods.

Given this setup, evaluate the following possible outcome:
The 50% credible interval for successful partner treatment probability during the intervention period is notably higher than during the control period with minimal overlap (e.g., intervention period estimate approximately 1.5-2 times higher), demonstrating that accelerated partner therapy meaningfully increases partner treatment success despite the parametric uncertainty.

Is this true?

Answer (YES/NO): NO